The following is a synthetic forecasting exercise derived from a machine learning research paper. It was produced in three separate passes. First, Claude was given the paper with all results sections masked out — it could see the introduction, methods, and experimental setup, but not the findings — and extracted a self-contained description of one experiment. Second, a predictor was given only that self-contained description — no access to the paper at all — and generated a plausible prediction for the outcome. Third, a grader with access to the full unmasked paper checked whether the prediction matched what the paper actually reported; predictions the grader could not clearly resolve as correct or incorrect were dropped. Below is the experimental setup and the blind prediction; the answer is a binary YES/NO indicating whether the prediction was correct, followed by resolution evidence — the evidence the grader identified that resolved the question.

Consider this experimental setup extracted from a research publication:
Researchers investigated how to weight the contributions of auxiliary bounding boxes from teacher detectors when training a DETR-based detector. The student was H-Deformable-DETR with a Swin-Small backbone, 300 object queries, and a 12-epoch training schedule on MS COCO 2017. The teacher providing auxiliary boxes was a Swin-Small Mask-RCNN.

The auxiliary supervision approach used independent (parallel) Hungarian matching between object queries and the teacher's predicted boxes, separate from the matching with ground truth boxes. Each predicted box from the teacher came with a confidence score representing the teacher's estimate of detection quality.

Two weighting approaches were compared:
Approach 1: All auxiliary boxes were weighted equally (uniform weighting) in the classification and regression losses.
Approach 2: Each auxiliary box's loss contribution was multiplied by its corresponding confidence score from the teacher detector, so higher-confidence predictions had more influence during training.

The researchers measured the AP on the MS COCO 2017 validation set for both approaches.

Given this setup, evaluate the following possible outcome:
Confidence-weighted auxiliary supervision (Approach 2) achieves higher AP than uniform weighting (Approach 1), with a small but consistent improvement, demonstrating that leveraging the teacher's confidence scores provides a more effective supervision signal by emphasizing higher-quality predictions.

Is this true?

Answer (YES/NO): YES